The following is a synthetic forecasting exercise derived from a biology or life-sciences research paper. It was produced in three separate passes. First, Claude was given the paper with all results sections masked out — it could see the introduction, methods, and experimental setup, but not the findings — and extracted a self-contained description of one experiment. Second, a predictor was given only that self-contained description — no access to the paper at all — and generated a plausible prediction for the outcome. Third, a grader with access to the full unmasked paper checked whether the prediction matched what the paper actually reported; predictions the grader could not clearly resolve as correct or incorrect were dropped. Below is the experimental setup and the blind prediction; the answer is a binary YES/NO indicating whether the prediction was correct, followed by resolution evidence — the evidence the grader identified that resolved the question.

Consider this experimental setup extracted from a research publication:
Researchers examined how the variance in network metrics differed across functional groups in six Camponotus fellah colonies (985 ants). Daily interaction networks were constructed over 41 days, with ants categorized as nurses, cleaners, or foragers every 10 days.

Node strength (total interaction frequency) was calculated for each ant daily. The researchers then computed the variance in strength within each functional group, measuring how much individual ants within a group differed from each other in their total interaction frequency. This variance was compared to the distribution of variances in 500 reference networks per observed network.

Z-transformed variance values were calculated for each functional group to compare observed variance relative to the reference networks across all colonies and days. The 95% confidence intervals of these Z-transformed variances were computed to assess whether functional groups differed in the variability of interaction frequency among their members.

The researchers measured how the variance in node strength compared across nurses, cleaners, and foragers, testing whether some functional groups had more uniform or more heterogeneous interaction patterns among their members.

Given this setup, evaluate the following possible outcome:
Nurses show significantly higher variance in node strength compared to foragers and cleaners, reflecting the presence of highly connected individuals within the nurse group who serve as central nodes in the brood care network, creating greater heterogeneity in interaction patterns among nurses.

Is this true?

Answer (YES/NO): NO